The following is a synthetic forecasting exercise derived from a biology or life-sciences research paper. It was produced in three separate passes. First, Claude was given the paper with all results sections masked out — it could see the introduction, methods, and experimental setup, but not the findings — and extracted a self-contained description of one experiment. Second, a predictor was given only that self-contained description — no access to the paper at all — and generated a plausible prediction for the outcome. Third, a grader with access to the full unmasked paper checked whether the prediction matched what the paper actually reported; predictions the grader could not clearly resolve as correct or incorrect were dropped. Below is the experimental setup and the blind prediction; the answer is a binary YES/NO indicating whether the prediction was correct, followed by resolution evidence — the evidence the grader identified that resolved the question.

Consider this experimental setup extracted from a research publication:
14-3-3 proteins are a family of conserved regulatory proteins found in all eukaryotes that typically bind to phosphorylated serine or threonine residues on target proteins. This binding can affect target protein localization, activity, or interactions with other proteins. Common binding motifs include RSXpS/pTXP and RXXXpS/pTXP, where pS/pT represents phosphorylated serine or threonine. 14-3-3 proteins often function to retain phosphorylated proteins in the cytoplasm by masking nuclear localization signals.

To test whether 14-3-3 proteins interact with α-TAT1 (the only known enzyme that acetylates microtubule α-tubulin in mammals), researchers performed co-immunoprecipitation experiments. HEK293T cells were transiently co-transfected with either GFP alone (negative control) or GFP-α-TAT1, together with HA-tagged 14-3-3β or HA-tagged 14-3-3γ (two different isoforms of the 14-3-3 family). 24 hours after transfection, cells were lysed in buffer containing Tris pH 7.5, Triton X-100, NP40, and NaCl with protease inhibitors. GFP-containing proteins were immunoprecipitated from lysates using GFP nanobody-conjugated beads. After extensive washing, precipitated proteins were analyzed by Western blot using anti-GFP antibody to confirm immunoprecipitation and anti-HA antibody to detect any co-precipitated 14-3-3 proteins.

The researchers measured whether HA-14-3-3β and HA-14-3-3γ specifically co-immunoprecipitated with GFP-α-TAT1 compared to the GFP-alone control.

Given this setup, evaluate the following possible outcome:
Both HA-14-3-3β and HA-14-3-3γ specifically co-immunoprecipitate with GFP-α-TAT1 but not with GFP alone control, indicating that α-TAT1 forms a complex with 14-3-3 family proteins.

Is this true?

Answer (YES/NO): YES